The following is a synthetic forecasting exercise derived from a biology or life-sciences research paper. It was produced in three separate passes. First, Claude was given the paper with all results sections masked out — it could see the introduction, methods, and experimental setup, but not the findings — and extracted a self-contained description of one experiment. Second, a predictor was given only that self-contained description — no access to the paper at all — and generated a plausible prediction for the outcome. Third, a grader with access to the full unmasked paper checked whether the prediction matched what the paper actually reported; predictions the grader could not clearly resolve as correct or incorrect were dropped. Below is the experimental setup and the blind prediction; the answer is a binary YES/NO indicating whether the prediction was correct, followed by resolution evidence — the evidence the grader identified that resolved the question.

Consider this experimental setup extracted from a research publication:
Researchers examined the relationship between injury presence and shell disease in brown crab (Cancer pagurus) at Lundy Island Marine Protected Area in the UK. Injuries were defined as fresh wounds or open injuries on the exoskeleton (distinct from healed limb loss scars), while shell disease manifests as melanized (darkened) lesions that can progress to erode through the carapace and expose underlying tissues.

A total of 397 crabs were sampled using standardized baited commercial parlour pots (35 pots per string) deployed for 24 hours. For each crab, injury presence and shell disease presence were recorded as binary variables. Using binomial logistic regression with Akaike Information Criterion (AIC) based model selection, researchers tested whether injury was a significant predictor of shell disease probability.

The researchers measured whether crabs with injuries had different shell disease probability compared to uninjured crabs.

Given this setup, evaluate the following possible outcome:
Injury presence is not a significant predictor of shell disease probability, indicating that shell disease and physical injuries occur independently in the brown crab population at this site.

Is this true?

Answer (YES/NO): YES